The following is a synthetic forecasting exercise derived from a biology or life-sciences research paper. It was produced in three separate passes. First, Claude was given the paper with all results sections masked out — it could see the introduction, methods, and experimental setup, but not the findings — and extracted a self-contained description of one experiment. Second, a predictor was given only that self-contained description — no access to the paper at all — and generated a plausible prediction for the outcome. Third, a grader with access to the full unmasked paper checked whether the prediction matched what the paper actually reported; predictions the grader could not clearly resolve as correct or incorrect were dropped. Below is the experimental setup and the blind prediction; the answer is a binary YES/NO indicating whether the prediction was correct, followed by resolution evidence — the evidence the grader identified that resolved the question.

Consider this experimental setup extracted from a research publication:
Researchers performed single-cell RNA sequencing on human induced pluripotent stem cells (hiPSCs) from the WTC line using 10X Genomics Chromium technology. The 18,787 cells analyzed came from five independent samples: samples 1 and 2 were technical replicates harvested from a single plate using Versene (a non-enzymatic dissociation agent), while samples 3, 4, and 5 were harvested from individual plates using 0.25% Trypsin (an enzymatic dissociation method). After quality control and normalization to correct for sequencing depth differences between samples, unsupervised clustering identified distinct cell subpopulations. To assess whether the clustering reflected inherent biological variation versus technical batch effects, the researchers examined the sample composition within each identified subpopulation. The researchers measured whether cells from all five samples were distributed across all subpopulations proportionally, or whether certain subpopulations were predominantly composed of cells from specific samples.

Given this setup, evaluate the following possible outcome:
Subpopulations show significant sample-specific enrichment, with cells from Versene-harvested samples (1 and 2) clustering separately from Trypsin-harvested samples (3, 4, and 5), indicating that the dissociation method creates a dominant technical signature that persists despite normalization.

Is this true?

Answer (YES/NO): NO